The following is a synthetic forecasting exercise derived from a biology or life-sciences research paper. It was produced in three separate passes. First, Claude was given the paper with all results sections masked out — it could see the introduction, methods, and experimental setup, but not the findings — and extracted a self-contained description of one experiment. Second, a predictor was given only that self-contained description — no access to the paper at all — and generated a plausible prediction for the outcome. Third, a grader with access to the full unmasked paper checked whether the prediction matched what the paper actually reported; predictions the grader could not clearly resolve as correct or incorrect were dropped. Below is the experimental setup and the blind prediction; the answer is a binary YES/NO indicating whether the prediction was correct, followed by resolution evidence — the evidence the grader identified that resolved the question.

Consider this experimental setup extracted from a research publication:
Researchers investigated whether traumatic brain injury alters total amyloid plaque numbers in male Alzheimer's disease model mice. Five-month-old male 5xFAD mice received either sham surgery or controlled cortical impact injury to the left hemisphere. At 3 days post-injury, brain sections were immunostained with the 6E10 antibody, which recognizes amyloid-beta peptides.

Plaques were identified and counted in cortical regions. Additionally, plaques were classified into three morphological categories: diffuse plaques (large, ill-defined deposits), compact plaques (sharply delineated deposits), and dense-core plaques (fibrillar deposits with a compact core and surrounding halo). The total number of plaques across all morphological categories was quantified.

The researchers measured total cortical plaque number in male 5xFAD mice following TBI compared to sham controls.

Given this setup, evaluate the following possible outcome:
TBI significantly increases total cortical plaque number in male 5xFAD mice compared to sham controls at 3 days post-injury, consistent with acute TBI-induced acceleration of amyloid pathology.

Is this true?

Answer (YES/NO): NO